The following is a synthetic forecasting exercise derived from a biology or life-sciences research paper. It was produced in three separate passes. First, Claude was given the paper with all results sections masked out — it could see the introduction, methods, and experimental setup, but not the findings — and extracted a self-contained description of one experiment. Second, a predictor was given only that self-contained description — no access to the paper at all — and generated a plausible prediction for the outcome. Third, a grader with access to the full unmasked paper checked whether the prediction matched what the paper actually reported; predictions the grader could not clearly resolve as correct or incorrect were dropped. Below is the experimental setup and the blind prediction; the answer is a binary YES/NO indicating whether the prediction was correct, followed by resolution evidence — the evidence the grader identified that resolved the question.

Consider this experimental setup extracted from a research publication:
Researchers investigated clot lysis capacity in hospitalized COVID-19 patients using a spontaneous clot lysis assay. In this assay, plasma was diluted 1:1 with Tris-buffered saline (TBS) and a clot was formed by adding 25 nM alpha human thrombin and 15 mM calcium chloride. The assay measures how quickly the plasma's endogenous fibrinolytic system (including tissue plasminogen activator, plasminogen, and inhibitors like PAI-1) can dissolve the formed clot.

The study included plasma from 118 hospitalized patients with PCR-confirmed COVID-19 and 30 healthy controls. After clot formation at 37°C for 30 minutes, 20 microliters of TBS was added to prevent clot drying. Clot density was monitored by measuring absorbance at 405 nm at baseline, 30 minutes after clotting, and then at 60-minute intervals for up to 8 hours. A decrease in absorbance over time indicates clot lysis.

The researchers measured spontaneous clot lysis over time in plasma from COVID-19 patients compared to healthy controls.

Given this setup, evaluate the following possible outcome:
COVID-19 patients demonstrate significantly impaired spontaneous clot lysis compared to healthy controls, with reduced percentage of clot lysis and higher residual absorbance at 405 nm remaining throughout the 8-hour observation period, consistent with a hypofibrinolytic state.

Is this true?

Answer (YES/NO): NO